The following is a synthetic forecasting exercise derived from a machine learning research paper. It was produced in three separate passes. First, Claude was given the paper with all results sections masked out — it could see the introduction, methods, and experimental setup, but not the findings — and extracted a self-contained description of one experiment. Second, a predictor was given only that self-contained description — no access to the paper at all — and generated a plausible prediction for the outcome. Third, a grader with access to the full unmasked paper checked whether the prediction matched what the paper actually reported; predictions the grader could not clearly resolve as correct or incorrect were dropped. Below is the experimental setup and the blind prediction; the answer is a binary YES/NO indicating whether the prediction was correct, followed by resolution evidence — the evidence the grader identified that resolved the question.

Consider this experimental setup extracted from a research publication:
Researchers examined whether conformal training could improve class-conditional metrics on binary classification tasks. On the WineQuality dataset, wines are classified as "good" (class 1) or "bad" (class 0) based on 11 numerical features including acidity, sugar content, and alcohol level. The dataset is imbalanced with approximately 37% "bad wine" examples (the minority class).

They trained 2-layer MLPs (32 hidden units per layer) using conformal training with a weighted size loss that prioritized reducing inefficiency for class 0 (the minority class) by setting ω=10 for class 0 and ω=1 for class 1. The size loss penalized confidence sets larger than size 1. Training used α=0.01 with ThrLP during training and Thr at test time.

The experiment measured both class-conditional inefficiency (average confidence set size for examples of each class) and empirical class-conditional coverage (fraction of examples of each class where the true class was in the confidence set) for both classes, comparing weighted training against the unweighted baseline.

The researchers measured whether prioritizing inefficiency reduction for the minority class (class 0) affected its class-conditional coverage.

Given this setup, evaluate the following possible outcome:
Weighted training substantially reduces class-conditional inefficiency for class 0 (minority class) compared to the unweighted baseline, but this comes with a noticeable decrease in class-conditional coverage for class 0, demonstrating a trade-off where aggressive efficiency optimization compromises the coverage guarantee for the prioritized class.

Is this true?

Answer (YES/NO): NO